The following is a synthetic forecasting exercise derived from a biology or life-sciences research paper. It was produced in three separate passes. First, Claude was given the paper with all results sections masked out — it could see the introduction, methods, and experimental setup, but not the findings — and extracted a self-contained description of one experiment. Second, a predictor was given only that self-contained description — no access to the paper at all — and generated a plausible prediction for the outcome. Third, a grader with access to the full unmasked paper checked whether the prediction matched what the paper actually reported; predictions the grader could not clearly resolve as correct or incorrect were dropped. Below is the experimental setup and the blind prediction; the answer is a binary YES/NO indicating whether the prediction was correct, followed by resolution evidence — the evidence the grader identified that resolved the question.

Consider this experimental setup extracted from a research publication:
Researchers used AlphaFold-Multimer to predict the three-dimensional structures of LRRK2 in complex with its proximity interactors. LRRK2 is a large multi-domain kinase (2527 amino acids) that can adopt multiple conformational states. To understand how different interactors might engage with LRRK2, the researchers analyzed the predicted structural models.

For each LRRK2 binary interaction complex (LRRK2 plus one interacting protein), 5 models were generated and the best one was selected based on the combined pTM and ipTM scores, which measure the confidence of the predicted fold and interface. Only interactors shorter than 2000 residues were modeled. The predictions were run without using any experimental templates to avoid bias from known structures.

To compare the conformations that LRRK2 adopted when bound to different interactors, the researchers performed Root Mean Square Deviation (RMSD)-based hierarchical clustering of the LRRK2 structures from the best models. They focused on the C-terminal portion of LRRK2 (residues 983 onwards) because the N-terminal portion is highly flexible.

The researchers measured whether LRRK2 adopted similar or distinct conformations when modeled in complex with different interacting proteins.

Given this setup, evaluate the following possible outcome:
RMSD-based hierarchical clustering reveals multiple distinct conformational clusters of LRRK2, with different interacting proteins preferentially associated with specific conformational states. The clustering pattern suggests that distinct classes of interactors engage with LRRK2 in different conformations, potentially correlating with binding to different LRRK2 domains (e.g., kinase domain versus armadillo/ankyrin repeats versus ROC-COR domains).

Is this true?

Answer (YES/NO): YES